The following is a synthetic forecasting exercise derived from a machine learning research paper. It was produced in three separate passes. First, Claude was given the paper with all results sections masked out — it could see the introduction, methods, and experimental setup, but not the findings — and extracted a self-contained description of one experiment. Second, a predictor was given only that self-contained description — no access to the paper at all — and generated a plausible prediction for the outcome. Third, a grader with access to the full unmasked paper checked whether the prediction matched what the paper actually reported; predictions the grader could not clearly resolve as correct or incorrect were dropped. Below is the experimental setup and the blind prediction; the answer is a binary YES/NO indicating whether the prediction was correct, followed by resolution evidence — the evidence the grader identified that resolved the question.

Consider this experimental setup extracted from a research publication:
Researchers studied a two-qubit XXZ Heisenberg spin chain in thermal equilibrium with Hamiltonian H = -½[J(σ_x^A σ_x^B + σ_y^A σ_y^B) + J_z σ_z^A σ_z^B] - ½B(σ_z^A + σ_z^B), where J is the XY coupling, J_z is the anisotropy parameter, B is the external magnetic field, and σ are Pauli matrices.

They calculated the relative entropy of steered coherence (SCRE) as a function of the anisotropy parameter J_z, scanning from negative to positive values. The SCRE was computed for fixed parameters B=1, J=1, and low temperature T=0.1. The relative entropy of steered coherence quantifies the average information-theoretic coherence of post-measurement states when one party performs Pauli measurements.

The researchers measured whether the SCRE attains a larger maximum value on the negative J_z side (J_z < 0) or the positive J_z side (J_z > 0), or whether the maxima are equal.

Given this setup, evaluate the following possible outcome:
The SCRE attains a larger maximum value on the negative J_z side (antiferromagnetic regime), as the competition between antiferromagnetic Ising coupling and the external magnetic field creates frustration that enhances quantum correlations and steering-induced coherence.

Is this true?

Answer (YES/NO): YES